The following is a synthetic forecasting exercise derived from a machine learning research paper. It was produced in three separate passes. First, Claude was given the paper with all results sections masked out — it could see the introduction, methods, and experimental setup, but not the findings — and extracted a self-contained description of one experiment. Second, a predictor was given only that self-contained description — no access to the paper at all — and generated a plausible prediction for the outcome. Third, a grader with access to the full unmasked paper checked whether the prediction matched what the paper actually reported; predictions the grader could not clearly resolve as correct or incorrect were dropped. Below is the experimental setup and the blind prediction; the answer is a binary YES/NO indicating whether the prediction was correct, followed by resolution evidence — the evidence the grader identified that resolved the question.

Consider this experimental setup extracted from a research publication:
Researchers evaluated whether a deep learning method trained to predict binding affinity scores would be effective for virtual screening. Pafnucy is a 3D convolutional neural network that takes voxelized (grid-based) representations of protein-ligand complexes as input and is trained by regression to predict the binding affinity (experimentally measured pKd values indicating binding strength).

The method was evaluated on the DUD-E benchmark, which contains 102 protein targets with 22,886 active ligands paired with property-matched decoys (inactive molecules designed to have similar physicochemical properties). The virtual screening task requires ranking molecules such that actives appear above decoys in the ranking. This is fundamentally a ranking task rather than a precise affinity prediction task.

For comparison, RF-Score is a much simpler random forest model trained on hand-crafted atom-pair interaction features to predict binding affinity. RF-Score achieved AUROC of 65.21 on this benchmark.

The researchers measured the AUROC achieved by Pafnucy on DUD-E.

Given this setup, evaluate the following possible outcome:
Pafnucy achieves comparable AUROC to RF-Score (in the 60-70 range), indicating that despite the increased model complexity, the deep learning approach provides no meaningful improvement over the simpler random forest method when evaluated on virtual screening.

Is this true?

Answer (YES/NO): YES